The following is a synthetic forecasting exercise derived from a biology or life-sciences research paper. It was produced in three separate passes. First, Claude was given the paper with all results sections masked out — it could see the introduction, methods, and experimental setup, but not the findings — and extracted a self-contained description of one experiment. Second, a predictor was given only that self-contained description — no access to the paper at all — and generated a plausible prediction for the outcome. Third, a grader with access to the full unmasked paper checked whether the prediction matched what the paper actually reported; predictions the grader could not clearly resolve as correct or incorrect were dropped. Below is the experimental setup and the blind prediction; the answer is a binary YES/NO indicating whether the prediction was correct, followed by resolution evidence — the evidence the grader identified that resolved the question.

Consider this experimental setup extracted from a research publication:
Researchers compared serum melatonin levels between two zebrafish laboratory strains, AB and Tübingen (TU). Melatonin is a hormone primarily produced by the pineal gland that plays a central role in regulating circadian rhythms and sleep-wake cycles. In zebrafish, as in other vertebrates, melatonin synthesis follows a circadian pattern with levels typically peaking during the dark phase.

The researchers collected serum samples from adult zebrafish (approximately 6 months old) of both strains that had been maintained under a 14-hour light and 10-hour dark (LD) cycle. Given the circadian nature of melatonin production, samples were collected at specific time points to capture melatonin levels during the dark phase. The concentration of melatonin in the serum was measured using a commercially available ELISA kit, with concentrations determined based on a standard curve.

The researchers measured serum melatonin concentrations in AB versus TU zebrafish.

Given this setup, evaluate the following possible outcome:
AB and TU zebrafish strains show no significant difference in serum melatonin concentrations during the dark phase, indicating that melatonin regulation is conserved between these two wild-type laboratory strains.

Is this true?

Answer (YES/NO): NO